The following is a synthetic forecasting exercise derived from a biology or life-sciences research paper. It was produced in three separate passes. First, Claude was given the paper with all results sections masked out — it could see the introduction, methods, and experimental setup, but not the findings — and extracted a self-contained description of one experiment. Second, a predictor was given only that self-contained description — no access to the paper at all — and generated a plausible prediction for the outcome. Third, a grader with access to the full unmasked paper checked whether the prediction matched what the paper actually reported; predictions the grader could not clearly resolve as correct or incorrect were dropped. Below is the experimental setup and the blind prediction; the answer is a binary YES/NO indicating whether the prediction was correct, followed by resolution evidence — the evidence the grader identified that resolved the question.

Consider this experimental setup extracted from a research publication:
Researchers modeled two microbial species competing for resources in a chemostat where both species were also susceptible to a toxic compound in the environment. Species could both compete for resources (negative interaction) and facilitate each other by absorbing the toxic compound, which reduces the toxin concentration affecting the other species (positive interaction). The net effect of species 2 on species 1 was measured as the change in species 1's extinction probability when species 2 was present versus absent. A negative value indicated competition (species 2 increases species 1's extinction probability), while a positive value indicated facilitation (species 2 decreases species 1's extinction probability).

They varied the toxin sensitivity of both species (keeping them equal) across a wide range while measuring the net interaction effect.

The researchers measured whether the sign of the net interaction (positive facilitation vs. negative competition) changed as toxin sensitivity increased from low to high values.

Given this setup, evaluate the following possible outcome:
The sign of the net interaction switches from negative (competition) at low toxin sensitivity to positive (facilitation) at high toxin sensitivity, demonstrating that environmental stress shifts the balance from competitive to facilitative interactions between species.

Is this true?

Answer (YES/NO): YES